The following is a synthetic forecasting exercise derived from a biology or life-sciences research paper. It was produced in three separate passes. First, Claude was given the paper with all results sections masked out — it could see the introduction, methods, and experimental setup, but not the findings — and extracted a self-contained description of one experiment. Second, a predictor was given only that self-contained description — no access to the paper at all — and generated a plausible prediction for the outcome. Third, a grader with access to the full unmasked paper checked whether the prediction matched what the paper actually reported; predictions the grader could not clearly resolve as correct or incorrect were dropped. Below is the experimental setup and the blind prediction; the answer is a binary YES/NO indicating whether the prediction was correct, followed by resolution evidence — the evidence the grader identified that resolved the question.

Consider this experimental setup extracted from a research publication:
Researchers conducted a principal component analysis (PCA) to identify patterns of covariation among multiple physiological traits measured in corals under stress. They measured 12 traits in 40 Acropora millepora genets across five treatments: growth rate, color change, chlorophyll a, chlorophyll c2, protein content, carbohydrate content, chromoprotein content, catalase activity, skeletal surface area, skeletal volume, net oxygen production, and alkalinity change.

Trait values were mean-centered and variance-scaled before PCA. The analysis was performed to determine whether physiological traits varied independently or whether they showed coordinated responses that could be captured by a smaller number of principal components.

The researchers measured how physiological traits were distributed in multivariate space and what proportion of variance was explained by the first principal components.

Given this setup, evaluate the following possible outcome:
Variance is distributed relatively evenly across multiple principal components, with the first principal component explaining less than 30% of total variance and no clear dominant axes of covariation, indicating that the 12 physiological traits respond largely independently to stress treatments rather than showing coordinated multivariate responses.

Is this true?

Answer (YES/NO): NO